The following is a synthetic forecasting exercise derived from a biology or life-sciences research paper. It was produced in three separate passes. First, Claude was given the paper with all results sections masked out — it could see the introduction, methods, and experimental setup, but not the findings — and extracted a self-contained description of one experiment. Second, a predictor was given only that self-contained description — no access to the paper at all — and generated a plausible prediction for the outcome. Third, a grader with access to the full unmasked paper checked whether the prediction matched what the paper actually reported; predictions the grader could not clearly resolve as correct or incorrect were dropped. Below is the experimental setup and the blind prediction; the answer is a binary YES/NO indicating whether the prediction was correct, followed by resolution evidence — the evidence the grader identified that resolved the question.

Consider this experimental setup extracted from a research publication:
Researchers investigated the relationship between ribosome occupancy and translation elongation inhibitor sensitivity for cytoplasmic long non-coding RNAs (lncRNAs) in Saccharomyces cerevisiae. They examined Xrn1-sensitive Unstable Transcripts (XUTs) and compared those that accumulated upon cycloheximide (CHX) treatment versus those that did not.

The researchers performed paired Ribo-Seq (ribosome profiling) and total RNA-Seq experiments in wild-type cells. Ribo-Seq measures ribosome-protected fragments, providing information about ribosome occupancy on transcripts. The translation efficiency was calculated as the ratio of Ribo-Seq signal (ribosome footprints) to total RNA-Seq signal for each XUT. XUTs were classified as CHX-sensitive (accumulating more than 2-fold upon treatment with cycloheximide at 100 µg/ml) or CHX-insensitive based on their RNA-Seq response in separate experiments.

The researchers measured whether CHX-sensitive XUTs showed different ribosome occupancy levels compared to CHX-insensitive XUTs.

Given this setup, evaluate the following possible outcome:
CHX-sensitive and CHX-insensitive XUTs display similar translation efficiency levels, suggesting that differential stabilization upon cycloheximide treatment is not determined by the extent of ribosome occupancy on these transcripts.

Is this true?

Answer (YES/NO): NO